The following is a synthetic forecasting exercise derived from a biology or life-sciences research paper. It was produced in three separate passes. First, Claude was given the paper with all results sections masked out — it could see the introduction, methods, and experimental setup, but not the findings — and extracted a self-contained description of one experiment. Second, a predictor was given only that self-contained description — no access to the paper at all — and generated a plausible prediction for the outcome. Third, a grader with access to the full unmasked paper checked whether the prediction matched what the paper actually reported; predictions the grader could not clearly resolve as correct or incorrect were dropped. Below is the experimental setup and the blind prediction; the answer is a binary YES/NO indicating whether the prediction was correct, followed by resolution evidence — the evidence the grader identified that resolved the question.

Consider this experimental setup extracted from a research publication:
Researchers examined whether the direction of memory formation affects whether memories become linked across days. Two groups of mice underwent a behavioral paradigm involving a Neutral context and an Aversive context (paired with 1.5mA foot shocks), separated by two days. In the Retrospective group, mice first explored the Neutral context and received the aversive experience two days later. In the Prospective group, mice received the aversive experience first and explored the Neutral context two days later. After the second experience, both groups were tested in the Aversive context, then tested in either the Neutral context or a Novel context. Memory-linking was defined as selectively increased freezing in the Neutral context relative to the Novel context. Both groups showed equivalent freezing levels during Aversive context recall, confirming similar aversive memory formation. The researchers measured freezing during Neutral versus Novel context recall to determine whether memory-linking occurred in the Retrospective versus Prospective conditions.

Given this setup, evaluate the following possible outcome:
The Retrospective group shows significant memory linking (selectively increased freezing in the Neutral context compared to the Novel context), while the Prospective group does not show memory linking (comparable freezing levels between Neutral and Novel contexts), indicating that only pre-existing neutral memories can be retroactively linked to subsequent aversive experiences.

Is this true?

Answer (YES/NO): YES